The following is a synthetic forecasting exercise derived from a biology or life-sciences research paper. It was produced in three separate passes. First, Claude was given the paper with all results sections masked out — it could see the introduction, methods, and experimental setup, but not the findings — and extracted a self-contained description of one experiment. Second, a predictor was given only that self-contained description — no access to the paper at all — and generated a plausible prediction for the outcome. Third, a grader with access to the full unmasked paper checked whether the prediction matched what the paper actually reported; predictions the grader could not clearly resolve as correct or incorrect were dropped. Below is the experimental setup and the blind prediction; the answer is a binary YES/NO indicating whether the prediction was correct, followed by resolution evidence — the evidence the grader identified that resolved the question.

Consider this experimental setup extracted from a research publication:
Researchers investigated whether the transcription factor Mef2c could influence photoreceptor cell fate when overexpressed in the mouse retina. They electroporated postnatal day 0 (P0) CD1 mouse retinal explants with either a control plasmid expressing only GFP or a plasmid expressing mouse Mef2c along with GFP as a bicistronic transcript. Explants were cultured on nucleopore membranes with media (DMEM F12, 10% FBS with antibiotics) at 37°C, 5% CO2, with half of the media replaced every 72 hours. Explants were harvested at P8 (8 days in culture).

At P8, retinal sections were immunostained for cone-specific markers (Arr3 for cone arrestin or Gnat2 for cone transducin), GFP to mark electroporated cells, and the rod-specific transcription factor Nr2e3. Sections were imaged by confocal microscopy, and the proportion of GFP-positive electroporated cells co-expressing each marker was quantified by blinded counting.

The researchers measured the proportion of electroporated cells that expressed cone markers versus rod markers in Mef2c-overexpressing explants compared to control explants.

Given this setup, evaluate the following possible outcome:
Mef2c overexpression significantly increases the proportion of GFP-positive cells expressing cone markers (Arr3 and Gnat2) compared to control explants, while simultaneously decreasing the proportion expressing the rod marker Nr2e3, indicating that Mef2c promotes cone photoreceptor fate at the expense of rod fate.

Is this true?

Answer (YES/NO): NO